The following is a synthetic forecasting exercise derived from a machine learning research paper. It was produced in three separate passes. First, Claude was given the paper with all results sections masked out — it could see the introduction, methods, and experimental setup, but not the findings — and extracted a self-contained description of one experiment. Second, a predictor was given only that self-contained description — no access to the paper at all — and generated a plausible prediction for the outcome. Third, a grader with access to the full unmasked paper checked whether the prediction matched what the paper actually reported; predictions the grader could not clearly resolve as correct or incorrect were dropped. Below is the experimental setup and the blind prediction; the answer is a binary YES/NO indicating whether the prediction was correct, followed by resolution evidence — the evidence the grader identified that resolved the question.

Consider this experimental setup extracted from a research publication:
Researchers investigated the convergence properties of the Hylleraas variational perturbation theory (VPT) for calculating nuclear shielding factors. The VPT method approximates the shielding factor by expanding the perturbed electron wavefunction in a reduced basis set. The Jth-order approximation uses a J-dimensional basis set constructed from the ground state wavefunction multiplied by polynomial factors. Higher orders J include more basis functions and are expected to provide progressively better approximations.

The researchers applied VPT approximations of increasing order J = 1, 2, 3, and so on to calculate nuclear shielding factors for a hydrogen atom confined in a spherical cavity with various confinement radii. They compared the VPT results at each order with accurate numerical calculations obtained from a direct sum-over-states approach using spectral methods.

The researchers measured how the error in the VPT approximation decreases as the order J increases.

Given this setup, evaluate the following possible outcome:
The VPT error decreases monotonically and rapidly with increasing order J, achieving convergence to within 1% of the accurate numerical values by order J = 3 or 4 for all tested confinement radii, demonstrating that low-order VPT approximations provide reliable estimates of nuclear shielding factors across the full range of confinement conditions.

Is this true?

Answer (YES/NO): NO